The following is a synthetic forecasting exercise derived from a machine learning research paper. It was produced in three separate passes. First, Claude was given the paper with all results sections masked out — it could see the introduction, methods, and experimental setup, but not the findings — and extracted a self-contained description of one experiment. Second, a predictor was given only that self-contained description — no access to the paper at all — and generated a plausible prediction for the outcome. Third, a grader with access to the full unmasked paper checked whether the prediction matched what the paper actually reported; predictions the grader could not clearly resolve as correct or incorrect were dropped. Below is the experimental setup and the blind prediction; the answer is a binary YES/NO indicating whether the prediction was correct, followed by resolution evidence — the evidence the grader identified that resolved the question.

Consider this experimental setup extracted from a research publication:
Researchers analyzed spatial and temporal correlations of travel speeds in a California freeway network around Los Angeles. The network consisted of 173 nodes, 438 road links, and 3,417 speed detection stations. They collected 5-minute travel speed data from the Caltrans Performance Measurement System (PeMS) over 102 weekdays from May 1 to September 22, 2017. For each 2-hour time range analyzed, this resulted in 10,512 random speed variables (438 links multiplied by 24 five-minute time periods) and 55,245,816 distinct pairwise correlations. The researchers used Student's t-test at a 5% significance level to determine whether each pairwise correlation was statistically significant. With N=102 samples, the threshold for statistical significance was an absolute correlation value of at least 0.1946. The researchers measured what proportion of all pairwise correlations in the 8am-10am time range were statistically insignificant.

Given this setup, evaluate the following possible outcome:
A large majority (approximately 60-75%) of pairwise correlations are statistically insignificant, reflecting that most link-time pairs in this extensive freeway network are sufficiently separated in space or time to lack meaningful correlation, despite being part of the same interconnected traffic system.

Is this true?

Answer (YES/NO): YES